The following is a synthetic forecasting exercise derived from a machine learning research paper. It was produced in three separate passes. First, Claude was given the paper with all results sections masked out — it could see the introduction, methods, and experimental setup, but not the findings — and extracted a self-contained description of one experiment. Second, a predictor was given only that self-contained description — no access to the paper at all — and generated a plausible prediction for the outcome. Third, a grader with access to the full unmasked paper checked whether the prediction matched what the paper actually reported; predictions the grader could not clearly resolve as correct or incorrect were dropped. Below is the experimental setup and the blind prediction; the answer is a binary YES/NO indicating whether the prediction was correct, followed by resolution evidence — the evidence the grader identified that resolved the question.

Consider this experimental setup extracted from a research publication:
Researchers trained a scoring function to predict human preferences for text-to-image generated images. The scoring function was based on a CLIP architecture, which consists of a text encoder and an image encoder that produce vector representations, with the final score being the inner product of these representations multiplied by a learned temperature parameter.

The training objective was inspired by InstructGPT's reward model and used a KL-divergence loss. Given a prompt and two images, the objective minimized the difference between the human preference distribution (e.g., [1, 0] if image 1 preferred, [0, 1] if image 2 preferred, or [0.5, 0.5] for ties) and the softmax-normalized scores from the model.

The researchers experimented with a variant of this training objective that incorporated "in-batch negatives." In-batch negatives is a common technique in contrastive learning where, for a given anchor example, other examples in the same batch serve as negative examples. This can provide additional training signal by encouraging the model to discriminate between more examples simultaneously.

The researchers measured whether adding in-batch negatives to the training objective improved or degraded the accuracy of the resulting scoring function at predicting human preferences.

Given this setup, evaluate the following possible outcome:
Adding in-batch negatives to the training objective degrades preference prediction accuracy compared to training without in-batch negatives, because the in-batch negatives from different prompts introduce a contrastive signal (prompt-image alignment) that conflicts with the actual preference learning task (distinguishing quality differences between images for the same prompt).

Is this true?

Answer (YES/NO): YES